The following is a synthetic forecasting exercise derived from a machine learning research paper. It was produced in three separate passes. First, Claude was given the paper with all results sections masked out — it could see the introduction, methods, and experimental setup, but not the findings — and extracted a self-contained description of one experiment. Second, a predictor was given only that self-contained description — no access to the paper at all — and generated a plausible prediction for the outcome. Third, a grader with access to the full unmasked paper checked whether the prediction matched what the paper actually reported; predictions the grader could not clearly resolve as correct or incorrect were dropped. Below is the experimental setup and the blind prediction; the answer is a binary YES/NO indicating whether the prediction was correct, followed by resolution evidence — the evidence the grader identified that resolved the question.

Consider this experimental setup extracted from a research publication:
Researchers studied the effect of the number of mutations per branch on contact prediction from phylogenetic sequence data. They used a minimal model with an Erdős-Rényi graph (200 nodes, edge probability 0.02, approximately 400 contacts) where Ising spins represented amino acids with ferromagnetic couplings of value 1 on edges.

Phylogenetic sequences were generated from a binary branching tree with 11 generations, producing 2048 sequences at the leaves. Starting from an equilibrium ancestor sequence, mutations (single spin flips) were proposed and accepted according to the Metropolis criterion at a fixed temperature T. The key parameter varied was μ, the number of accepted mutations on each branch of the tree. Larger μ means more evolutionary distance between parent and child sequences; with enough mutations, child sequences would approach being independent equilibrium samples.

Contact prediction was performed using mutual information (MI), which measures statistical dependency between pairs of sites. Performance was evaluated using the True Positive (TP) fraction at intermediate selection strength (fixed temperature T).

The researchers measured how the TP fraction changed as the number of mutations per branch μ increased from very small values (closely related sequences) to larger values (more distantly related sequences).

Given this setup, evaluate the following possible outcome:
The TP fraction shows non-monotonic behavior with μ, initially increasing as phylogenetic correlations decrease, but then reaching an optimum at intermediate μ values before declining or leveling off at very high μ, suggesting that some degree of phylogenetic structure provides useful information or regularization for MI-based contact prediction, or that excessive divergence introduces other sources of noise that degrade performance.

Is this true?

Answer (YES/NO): NO